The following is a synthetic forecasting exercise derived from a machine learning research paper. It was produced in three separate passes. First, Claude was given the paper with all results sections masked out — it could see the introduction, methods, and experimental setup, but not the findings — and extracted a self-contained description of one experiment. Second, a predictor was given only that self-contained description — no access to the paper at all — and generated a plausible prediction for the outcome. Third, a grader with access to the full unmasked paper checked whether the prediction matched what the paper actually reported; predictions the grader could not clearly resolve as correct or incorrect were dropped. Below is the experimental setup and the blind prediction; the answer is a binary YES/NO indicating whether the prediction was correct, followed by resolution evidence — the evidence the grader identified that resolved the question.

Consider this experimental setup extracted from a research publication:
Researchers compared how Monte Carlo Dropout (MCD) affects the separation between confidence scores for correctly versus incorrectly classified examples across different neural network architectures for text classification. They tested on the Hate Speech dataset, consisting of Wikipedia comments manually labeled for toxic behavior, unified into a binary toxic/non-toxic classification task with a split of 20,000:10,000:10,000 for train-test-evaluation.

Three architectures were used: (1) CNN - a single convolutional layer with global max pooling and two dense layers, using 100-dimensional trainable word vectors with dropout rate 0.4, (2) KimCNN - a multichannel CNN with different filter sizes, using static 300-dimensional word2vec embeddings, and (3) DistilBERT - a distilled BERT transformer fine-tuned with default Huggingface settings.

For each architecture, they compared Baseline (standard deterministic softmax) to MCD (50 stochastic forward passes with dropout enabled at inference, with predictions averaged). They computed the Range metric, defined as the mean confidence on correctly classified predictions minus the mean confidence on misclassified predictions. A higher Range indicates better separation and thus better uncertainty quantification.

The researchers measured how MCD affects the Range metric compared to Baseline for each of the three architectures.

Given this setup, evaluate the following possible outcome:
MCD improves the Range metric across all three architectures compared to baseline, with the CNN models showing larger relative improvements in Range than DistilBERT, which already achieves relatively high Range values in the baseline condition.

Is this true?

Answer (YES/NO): NO